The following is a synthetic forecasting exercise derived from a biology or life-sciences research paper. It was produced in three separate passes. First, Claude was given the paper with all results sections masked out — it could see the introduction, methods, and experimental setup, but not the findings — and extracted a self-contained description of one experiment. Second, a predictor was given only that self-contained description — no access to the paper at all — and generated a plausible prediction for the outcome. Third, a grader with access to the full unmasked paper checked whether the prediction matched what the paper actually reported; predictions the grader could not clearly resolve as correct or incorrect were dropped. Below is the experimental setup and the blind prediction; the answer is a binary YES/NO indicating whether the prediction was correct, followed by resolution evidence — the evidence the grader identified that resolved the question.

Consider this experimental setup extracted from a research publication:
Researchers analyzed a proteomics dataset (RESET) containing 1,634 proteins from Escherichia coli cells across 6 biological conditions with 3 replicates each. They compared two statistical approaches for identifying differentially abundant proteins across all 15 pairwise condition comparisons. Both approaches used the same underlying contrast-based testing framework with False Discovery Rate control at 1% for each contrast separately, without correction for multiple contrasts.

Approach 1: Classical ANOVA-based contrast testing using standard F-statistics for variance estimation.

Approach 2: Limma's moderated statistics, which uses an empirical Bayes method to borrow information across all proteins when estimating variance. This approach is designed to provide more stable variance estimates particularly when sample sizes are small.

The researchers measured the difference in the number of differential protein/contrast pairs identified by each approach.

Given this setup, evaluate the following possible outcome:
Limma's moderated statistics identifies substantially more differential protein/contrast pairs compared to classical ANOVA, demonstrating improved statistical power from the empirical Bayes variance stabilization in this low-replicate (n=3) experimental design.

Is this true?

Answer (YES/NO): NO